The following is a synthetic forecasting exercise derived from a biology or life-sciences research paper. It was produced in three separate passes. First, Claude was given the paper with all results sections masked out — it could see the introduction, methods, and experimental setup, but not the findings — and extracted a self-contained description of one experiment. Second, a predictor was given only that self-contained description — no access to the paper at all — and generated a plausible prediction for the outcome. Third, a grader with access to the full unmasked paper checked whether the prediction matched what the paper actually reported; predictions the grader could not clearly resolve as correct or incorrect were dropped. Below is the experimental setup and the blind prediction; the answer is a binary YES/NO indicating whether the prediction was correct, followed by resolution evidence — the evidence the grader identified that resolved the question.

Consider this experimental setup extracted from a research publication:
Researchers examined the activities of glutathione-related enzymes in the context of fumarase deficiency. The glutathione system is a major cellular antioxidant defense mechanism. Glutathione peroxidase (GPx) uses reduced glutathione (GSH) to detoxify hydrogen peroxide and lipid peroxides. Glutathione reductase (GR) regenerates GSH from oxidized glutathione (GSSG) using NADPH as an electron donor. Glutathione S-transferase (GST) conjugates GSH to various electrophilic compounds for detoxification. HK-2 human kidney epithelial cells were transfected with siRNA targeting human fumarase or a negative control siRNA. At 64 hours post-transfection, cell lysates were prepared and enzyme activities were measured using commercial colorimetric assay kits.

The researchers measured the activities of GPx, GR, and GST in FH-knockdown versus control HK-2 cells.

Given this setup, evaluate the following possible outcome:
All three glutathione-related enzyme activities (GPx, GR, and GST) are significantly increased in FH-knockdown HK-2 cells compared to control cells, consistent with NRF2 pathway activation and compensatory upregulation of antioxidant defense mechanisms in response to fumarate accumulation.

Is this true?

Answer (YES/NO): YES